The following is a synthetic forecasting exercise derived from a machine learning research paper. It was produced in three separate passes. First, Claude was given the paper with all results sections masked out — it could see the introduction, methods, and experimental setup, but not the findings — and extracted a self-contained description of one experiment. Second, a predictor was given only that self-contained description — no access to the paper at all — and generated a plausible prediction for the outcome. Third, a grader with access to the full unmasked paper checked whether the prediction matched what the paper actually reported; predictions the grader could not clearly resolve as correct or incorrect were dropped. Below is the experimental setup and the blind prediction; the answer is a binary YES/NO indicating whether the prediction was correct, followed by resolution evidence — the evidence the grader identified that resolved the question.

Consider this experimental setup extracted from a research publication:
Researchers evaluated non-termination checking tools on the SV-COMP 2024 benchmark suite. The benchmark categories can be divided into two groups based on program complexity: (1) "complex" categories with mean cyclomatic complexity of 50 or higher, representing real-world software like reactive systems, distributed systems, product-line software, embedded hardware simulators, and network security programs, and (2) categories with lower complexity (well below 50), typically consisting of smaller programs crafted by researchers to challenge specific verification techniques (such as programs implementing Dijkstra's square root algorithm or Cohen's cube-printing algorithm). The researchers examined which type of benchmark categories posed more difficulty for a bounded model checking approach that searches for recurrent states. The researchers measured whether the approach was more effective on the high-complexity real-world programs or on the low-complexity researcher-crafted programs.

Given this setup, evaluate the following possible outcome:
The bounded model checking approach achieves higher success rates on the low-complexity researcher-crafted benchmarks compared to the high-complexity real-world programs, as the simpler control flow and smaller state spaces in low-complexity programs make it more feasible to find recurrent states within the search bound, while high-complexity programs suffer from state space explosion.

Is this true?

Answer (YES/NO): NO